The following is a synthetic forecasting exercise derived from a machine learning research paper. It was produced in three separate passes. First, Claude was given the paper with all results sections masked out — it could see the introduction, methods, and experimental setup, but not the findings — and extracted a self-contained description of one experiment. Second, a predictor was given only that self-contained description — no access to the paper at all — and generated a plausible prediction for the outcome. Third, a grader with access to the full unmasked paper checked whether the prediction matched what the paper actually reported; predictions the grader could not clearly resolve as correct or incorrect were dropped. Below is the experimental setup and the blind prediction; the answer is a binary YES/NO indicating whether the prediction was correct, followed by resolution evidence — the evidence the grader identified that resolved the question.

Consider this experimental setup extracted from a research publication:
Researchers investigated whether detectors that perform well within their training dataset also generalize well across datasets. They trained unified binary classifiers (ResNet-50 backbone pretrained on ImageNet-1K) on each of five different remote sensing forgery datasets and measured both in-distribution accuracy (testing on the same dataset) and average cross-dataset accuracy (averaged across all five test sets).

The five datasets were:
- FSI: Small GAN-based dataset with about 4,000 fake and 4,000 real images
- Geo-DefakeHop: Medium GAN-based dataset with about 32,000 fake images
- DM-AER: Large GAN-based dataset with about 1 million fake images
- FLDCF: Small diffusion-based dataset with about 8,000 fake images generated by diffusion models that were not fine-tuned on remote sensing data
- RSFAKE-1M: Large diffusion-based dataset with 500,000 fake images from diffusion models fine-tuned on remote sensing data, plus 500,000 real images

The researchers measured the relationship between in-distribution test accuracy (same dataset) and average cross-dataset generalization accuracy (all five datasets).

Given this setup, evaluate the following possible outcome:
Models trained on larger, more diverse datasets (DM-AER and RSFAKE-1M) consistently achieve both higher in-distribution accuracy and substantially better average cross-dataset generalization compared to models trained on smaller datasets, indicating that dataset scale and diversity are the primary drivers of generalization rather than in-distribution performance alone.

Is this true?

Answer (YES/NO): NO